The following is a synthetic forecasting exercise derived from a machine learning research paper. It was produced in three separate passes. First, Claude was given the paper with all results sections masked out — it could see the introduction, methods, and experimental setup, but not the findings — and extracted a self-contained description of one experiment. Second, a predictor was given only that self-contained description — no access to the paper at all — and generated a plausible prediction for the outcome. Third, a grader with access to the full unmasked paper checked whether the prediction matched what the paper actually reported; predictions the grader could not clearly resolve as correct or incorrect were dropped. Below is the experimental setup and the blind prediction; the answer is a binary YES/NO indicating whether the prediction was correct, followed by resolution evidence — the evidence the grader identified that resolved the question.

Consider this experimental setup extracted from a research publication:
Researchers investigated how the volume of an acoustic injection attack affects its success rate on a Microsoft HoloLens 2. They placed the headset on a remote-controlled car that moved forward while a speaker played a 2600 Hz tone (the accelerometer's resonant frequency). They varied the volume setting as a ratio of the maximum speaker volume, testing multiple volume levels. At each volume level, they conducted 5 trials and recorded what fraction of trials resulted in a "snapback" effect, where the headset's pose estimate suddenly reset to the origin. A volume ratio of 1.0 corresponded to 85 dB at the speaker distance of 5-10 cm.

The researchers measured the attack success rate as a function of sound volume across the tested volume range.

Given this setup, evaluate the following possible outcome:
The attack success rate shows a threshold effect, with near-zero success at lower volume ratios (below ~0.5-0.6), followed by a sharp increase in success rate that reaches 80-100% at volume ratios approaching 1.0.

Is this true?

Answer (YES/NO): YES